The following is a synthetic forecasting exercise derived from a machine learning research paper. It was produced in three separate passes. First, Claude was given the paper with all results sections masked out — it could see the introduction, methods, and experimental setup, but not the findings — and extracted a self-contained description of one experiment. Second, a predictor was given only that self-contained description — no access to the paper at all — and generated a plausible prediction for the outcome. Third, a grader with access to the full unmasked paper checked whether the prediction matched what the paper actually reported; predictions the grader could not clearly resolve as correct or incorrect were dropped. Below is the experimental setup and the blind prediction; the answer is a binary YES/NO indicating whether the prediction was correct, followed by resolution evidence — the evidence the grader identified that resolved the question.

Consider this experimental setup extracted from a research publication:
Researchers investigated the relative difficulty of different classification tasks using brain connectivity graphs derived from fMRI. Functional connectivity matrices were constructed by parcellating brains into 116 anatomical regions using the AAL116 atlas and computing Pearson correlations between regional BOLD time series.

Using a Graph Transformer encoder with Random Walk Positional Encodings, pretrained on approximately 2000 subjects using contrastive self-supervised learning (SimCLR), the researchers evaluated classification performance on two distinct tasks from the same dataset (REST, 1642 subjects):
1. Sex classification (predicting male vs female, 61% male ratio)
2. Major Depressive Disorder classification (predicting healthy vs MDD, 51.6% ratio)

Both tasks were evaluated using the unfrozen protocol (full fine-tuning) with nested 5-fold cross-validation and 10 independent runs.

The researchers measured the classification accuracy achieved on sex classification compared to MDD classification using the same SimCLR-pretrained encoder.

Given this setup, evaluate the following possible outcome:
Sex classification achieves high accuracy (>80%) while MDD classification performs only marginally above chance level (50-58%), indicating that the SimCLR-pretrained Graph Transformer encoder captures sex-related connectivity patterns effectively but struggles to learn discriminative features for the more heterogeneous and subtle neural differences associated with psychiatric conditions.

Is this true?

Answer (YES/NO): NO